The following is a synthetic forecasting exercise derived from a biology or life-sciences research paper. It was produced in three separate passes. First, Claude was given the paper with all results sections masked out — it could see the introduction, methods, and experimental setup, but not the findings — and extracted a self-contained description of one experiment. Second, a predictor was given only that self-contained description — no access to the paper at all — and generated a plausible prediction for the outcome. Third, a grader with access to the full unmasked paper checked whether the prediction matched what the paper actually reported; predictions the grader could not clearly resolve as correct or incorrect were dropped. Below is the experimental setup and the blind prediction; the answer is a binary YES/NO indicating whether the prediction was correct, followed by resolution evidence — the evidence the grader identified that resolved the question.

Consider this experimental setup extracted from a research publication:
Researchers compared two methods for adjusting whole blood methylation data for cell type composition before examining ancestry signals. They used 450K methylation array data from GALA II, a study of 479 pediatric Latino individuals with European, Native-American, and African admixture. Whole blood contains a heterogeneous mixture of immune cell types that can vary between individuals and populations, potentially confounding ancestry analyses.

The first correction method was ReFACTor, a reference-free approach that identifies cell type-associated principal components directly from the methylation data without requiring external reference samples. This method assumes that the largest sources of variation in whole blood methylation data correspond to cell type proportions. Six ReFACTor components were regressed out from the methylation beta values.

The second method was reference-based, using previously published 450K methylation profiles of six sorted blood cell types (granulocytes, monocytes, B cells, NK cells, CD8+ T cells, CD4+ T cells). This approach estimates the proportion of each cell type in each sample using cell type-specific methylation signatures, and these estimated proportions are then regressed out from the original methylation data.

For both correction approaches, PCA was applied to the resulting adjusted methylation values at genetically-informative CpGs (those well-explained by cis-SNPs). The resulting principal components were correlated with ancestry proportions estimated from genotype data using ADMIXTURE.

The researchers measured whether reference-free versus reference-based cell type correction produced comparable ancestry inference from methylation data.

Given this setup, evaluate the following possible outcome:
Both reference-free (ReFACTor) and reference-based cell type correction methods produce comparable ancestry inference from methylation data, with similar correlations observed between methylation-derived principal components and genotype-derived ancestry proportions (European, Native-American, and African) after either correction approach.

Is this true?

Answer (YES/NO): NO